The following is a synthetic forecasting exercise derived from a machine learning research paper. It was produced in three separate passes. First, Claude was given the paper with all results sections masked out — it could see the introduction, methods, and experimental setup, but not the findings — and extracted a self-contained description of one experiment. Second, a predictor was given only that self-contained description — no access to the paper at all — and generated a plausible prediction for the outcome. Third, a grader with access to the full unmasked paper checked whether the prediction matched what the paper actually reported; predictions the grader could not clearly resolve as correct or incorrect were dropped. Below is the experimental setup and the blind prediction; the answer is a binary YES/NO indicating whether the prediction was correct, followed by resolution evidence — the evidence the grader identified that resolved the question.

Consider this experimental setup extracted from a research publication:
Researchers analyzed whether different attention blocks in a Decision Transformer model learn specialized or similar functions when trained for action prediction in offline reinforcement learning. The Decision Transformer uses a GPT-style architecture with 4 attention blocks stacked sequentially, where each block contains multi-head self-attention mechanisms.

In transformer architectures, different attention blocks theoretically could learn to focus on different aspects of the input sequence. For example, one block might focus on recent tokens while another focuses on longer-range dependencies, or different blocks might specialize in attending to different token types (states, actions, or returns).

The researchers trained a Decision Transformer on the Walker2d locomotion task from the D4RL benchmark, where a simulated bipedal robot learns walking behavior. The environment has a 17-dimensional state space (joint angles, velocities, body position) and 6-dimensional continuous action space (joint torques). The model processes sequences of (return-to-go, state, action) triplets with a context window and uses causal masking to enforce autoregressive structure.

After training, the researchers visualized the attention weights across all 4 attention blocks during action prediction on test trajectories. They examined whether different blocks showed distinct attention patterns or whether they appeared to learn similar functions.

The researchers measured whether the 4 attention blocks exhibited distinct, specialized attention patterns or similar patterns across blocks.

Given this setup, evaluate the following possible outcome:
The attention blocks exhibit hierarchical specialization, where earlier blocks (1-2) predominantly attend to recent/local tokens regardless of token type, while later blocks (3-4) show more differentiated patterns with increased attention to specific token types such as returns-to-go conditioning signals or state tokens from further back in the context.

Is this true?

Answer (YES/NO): NO